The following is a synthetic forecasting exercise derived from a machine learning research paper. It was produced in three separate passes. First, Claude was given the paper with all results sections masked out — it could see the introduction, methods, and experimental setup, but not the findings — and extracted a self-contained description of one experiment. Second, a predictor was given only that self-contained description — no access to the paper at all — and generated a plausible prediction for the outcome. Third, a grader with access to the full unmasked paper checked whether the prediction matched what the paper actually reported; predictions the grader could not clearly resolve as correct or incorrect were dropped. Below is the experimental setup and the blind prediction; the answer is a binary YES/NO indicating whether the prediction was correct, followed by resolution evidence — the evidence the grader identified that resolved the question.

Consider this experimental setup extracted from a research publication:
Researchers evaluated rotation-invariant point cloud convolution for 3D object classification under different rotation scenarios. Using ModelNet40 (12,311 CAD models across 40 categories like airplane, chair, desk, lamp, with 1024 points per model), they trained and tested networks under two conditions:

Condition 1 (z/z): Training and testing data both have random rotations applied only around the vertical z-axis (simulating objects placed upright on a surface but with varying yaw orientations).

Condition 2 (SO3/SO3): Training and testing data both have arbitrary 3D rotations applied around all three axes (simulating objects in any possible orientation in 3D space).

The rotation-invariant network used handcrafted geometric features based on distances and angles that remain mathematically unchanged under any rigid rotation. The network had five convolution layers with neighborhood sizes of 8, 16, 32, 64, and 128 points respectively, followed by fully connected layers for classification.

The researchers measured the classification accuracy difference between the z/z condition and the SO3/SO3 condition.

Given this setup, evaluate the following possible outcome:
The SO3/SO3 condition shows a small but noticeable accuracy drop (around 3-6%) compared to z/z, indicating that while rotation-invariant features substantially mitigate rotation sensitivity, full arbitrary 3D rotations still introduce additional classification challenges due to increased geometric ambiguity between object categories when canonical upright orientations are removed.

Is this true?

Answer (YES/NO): NO